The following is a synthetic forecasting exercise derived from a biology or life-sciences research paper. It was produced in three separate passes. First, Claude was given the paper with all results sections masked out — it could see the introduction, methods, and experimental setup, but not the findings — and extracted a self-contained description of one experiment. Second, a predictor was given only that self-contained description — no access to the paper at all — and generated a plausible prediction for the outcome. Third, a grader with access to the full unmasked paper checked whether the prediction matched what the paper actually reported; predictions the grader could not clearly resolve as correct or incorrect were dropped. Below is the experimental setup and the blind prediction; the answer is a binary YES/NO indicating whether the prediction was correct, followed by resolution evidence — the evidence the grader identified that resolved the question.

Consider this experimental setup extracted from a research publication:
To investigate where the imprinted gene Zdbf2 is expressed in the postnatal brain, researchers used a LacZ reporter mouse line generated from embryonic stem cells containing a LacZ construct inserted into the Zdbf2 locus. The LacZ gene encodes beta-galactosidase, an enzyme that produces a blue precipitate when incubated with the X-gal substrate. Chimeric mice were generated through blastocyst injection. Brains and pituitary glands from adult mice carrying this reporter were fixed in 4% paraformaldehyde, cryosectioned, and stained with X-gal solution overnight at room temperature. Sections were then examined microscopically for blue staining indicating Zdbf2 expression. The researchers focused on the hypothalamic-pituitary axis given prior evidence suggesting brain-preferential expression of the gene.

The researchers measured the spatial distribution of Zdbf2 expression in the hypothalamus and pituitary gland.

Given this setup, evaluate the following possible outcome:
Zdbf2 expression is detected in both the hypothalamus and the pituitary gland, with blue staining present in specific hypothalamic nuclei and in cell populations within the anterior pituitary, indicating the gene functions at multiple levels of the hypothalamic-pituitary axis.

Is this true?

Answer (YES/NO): YES